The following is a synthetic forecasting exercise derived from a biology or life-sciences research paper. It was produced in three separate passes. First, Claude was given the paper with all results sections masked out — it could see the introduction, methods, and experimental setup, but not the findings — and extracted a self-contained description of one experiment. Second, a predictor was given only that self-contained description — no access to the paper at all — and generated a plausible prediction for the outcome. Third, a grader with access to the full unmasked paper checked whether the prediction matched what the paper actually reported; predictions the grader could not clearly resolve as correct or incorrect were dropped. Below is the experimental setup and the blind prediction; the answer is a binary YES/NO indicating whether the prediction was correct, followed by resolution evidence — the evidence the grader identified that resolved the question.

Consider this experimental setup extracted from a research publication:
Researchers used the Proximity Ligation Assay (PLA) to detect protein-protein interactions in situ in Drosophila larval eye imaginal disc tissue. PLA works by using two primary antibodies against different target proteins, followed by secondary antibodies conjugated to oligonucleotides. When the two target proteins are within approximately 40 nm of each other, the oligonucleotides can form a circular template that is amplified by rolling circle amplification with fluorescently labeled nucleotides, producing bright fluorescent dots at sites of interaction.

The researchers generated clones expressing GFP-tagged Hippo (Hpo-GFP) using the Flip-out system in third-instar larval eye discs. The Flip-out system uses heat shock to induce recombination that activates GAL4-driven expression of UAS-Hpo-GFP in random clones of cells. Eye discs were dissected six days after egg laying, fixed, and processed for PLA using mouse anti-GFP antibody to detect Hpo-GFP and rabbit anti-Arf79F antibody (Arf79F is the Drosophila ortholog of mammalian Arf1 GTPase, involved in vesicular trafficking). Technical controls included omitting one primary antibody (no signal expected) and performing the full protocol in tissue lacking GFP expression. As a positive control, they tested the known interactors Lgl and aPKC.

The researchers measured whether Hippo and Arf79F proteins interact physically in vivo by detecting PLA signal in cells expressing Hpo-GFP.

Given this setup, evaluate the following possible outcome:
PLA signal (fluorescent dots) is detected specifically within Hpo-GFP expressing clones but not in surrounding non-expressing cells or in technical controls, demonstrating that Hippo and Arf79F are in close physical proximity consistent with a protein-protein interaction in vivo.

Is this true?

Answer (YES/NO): YES